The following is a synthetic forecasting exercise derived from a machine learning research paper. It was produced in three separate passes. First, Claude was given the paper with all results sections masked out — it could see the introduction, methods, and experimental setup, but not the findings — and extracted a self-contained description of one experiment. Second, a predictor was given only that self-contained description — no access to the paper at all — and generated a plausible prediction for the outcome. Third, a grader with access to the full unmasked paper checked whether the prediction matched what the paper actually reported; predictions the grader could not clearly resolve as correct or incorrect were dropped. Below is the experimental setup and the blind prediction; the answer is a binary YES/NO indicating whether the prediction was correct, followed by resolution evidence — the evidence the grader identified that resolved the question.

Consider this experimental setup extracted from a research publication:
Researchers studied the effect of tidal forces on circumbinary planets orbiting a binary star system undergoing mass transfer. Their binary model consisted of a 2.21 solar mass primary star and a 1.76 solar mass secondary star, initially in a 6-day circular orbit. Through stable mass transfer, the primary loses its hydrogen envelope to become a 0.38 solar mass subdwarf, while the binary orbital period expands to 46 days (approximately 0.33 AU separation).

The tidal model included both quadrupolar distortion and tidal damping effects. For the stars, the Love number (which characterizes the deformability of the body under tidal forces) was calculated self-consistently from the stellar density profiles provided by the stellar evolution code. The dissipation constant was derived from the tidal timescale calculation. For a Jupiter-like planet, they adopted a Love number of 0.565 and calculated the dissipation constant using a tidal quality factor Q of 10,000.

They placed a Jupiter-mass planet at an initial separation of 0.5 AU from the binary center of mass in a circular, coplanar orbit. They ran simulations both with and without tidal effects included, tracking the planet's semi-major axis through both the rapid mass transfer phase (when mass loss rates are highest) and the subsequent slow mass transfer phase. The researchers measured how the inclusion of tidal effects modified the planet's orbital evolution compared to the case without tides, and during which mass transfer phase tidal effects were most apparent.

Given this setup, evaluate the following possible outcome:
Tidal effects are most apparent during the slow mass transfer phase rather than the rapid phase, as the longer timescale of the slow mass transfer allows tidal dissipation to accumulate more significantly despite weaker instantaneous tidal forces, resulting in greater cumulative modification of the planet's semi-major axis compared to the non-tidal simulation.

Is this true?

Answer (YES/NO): NO